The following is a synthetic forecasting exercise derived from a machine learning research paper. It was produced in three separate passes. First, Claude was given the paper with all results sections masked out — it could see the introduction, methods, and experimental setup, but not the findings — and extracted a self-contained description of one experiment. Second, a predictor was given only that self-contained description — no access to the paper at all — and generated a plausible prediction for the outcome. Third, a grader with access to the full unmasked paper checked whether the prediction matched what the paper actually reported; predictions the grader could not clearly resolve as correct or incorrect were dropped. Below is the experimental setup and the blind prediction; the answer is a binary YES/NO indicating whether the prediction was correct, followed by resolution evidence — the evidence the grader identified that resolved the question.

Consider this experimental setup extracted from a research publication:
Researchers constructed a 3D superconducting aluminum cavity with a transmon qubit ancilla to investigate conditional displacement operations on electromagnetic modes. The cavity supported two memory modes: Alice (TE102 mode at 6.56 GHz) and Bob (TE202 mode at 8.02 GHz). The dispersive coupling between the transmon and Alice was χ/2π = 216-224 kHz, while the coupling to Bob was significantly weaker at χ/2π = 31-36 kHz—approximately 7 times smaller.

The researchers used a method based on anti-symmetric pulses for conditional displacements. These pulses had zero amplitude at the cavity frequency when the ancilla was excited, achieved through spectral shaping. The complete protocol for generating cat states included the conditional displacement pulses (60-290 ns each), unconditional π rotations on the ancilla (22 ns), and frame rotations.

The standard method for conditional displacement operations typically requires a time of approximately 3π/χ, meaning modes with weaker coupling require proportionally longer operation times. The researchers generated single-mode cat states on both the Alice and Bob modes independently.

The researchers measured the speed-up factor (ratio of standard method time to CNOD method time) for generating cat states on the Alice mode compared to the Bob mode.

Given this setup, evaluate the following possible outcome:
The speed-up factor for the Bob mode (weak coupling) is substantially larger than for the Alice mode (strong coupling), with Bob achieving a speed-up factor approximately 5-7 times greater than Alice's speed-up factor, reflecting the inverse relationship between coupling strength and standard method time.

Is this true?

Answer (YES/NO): YES